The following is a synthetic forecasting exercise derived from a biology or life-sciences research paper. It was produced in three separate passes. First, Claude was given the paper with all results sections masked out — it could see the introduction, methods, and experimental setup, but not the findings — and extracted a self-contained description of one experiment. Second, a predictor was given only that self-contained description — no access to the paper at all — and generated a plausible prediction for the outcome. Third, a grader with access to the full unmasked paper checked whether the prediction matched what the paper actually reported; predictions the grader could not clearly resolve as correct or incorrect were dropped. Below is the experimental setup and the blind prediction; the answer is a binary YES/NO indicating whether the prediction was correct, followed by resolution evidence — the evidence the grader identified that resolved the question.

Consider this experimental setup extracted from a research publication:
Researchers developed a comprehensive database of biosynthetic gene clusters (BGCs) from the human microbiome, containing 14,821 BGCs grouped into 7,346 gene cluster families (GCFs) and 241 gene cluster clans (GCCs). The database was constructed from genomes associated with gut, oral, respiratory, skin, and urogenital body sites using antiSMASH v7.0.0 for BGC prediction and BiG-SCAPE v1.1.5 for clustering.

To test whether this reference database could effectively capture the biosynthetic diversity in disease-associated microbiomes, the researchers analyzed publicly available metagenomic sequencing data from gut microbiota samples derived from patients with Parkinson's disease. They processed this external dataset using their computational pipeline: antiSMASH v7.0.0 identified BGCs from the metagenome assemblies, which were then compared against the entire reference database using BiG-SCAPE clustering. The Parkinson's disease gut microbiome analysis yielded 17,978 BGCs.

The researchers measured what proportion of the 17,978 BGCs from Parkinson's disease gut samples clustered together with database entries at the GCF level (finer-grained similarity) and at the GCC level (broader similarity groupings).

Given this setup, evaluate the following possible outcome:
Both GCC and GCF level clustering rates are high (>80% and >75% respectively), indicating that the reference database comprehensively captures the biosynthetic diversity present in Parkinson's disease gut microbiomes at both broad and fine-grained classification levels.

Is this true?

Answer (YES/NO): NO